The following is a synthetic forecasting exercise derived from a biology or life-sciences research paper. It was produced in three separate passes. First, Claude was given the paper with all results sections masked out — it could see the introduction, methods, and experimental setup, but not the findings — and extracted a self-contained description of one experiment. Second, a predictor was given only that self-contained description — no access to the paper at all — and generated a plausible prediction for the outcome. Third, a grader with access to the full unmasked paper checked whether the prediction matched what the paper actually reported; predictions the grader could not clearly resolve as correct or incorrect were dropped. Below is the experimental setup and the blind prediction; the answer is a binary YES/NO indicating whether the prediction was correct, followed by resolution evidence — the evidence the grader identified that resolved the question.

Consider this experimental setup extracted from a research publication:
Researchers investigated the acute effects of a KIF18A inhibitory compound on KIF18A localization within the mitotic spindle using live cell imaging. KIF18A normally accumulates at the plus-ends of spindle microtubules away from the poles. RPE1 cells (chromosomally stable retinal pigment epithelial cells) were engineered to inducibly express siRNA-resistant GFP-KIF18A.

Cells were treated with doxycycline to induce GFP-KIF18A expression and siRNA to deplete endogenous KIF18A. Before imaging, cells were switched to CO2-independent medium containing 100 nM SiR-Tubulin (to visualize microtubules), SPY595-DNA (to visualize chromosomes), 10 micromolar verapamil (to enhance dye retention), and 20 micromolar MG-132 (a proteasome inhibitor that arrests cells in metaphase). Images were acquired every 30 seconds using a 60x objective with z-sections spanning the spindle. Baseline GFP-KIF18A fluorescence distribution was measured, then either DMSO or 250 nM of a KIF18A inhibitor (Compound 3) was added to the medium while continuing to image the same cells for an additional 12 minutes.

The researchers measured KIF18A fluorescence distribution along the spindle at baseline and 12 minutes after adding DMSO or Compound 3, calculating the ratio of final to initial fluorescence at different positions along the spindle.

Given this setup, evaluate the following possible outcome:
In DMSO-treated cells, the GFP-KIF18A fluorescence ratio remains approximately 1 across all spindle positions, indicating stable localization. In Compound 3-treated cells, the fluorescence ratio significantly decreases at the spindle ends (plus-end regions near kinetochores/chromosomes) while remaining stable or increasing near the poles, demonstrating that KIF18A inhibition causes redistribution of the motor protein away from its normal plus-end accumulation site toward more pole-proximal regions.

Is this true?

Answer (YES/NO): YES